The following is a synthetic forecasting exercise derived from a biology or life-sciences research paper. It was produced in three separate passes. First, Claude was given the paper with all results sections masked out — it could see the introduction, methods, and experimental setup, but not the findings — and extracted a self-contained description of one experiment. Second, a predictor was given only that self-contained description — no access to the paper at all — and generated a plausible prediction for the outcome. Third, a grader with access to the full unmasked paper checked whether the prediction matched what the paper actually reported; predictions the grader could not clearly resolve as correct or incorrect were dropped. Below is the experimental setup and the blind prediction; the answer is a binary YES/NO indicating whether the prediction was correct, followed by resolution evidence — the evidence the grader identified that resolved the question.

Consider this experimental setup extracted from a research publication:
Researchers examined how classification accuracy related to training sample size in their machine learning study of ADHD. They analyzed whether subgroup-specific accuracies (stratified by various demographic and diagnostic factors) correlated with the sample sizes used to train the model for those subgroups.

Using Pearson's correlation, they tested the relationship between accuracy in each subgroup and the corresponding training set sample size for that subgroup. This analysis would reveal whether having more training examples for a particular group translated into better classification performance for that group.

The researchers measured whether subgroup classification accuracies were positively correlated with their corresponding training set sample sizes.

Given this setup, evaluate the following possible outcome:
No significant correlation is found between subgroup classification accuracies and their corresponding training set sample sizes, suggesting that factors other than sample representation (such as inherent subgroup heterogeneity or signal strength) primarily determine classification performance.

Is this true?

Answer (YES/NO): NO